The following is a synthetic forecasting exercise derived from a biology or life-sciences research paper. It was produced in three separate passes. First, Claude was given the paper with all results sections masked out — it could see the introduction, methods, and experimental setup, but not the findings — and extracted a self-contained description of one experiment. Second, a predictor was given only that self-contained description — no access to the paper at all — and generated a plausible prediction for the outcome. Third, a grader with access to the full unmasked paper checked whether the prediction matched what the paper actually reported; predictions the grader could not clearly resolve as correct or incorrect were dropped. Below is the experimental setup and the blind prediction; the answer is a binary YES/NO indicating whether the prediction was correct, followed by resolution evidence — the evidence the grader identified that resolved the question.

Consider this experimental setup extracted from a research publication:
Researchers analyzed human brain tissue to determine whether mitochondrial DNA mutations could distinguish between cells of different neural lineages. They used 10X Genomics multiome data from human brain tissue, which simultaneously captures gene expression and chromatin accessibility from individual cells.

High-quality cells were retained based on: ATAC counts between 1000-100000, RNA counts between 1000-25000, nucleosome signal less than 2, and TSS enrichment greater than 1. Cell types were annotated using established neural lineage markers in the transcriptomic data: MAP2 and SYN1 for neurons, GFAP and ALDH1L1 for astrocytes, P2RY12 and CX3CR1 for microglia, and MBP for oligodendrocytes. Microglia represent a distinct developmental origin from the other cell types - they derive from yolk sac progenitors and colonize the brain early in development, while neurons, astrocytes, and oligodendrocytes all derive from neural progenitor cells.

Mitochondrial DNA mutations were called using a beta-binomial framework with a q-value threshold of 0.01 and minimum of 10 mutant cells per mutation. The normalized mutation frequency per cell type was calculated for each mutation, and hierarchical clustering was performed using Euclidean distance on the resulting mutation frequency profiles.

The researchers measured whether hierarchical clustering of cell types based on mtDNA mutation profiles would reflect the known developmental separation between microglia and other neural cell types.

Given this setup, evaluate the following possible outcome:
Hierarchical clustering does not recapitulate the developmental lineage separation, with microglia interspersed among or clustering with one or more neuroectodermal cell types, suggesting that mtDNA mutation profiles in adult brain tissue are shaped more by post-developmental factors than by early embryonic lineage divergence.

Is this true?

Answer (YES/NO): NO